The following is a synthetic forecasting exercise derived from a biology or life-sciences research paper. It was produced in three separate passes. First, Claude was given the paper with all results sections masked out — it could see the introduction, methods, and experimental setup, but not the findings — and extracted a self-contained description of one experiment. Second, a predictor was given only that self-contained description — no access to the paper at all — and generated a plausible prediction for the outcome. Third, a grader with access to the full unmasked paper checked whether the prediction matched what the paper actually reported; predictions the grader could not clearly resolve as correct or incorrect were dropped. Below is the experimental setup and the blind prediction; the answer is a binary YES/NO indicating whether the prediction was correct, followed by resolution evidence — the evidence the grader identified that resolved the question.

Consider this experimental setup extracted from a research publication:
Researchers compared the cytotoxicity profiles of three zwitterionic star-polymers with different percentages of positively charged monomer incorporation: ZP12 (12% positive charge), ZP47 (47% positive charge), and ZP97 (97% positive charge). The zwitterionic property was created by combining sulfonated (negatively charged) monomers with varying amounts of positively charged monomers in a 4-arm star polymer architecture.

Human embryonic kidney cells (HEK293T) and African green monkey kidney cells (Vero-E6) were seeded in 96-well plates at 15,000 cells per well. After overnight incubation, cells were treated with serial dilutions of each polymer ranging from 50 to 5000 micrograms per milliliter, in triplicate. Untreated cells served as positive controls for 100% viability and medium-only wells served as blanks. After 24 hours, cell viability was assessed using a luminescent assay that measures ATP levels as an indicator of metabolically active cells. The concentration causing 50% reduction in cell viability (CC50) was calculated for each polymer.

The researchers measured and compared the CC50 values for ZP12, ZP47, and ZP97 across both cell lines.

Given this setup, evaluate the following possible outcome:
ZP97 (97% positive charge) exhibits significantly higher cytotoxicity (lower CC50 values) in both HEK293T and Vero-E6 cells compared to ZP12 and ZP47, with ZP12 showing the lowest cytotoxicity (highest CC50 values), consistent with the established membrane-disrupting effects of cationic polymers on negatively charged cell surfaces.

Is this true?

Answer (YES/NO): NO